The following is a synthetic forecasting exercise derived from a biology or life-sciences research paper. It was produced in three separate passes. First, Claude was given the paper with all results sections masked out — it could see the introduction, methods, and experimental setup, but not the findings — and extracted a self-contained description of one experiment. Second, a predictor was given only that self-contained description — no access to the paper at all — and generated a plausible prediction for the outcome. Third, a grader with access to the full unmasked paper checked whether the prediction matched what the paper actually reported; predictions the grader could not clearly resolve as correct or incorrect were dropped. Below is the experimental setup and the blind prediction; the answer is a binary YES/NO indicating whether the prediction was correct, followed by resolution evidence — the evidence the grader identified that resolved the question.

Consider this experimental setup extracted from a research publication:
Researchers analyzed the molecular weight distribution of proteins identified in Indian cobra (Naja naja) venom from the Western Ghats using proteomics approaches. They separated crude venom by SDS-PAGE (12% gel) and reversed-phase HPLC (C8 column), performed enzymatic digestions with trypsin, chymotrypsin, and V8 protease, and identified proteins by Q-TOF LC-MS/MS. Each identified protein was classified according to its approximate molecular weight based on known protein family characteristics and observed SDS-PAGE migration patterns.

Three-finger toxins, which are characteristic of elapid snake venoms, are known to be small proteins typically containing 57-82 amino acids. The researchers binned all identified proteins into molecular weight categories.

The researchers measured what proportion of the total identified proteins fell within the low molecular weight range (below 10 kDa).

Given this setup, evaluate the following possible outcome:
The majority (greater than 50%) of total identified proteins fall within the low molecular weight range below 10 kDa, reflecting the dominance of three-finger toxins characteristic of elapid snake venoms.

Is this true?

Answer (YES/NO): NO